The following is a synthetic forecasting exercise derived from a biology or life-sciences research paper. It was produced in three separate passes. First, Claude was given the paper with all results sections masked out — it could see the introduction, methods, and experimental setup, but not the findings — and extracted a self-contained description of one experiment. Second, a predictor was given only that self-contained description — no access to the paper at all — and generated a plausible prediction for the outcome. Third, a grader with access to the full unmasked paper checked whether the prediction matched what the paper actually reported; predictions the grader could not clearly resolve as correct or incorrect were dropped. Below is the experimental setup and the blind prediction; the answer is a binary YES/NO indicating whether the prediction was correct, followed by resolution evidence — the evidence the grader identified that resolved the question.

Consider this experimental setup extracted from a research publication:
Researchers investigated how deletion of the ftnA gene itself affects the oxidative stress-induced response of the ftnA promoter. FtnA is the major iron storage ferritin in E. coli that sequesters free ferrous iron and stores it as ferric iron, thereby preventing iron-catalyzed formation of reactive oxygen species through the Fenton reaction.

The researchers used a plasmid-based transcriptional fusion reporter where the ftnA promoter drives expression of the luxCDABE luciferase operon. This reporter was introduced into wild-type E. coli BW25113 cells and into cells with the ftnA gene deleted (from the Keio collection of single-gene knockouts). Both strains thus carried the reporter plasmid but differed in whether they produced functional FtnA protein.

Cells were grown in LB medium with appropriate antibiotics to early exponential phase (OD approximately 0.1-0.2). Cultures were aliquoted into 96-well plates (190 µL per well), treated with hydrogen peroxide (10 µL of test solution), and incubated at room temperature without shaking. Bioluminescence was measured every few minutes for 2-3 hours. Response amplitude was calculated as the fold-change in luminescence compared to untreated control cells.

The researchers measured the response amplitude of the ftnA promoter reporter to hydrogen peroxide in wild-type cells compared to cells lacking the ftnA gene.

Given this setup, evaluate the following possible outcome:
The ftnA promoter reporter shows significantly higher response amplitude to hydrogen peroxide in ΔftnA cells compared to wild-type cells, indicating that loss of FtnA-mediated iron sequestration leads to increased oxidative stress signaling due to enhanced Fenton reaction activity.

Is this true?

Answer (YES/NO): NO